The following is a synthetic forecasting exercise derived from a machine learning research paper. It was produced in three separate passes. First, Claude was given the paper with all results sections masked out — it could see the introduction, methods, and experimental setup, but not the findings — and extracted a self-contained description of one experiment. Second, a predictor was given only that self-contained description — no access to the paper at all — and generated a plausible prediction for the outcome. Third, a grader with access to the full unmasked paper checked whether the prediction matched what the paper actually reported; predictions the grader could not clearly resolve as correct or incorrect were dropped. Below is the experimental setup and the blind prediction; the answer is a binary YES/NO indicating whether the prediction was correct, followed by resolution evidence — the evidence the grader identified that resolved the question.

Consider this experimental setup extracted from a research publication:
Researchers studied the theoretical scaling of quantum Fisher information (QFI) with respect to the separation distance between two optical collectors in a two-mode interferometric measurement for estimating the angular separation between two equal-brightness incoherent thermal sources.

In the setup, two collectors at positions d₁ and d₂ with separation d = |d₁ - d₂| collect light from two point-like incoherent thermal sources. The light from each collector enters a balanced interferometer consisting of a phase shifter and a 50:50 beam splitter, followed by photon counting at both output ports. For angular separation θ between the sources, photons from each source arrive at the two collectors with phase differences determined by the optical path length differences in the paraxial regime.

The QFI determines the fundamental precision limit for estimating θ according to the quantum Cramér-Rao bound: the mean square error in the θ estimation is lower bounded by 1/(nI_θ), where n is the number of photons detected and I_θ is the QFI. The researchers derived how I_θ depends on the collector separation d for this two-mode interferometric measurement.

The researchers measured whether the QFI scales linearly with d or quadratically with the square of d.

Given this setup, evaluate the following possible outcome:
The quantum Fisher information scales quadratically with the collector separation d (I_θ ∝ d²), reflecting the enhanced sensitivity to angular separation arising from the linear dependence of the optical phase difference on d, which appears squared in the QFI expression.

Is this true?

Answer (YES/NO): YES